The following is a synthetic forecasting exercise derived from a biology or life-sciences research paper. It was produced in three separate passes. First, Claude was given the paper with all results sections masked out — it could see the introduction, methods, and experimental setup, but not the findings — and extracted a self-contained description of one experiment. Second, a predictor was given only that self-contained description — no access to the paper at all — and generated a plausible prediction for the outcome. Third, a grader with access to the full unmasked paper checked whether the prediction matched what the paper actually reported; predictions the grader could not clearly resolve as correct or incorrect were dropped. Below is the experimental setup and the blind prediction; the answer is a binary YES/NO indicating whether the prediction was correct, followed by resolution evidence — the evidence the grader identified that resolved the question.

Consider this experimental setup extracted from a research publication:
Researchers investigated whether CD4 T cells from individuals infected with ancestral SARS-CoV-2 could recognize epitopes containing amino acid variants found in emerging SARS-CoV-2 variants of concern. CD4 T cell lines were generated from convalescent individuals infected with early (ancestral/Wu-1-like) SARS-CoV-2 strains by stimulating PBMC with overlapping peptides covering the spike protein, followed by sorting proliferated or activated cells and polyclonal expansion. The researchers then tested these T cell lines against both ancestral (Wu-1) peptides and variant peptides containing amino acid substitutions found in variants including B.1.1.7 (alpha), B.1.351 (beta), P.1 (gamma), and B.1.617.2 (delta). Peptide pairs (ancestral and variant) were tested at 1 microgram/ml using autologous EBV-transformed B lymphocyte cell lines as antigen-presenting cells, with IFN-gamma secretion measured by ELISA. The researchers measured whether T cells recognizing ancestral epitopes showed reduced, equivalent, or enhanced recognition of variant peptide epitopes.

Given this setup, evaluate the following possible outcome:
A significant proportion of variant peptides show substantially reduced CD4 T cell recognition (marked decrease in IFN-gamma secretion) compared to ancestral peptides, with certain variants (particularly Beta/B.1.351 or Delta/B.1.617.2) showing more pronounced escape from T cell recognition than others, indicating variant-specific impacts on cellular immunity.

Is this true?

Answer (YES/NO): NO